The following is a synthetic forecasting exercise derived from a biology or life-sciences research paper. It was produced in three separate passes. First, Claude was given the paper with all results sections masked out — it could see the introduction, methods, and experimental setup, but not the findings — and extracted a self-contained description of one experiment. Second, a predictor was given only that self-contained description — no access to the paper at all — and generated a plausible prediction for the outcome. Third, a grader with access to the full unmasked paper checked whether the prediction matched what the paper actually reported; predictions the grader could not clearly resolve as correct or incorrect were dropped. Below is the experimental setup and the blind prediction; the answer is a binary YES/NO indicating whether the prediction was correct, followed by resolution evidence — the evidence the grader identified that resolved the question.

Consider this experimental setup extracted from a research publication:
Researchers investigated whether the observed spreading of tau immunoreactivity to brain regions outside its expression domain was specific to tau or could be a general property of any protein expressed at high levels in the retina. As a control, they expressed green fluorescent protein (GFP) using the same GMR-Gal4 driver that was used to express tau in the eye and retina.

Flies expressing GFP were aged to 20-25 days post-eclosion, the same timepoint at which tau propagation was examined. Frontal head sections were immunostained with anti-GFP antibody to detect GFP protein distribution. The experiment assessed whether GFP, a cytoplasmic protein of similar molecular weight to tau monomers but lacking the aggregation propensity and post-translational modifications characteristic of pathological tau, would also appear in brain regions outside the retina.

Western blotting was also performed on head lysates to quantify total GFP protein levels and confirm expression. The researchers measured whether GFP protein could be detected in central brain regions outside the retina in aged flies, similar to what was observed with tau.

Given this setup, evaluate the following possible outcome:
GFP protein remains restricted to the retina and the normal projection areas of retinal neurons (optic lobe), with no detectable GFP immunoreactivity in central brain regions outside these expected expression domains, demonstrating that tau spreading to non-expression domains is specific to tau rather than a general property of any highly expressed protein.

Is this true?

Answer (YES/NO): YES